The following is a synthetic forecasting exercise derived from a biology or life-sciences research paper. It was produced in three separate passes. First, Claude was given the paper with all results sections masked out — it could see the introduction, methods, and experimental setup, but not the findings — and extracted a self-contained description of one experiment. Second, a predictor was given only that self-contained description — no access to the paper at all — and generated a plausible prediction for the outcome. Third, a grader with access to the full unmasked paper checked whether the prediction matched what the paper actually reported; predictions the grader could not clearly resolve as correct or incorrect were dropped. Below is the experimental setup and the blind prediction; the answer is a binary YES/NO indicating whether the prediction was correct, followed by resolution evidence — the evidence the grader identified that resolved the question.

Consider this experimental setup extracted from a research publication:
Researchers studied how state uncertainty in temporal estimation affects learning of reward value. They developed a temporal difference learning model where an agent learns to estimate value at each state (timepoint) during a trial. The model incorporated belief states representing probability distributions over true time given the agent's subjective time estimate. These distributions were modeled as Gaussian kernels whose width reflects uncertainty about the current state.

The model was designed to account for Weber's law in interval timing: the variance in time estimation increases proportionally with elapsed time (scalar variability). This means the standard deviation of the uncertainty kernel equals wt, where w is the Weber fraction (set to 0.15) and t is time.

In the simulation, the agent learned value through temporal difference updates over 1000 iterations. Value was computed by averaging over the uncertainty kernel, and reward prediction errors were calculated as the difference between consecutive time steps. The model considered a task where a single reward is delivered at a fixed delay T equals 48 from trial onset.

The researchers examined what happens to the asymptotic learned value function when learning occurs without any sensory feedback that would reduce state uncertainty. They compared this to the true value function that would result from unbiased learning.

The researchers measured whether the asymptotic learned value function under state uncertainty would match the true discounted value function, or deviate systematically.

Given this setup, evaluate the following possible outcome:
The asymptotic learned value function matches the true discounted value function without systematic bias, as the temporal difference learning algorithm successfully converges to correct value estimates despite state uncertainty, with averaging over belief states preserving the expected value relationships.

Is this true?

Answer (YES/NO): YES